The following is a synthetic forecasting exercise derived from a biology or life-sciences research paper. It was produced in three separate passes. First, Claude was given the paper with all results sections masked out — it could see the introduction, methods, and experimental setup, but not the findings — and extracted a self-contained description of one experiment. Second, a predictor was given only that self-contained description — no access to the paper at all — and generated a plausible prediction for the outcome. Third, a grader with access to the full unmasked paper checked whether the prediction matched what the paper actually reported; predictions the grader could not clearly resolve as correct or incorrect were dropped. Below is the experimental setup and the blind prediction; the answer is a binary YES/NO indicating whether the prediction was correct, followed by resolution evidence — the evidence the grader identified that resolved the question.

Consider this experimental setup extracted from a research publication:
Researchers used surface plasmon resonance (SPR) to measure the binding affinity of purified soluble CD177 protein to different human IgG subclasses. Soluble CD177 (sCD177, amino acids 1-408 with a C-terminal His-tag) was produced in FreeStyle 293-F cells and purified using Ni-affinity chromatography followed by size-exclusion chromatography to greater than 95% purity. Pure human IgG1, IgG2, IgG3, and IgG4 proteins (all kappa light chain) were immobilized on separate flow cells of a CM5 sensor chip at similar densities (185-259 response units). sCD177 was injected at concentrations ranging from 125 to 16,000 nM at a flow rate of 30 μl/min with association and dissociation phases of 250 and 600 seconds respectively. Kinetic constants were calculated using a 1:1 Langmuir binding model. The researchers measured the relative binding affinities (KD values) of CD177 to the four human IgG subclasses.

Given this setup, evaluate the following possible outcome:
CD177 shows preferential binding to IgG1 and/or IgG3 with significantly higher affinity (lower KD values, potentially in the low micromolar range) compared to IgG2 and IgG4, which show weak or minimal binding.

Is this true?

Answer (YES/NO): NO